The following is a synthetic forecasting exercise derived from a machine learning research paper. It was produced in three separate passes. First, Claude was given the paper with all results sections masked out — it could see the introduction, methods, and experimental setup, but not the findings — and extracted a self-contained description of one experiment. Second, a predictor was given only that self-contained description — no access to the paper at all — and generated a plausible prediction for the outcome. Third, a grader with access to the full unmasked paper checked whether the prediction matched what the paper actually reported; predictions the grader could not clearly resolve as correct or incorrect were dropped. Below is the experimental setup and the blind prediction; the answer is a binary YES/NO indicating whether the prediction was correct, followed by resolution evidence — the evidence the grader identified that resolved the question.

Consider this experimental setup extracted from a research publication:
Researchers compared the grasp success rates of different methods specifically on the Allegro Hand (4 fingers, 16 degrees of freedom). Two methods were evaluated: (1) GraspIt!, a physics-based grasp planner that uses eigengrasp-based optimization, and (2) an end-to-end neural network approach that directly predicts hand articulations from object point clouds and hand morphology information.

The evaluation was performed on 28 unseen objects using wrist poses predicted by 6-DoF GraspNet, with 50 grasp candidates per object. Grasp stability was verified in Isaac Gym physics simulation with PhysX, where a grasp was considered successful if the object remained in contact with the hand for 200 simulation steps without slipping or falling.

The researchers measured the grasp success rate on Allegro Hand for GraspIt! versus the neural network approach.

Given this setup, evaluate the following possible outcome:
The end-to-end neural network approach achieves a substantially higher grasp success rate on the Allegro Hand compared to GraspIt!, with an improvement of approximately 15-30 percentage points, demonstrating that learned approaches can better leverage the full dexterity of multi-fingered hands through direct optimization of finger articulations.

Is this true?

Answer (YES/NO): NO